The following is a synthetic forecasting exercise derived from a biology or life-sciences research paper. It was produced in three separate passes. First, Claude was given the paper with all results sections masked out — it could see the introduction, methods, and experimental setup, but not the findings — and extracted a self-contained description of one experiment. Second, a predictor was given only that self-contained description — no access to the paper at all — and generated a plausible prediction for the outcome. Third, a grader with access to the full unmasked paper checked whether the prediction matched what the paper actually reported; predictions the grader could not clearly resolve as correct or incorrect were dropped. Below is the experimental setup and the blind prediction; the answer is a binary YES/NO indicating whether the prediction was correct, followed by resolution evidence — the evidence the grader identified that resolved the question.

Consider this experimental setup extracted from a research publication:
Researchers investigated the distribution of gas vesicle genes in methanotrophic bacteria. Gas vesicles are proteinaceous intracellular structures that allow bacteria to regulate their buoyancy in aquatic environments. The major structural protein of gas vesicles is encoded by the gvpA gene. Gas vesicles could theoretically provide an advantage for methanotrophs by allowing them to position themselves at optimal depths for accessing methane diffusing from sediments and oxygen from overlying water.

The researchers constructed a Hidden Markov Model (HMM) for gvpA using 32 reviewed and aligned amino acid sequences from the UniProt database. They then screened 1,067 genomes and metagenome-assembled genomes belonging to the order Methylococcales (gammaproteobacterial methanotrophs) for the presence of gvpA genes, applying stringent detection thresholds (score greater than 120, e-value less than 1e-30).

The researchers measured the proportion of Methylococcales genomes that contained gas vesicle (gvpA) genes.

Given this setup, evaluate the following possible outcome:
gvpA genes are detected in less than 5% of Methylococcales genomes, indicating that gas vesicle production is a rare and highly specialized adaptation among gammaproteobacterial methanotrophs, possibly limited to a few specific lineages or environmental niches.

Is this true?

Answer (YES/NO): NO